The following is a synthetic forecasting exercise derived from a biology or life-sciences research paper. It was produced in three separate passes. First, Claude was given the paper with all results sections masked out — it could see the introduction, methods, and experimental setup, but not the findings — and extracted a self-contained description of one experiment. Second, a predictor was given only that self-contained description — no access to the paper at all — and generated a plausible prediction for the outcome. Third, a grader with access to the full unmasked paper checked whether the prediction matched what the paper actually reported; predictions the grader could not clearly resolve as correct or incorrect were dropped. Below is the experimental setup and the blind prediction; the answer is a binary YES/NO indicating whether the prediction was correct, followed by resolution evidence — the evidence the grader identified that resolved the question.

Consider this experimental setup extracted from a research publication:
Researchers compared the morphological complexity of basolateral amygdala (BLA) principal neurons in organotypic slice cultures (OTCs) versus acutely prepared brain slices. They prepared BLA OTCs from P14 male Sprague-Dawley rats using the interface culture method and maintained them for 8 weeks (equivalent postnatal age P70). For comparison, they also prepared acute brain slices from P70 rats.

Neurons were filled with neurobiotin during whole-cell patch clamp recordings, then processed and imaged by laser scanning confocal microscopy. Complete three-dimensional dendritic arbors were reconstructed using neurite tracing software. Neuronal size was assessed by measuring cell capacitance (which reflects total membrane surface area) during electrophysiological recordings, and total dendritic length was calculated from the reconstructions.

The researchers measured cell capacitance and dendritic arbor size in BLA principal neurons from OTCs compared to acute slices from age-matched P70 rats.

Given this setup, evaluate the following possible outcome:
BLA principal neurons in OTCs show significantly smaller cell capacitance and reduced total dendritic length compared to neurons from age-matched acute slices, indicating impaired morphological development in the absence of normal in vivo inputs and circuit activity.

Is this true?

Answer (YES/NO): YES